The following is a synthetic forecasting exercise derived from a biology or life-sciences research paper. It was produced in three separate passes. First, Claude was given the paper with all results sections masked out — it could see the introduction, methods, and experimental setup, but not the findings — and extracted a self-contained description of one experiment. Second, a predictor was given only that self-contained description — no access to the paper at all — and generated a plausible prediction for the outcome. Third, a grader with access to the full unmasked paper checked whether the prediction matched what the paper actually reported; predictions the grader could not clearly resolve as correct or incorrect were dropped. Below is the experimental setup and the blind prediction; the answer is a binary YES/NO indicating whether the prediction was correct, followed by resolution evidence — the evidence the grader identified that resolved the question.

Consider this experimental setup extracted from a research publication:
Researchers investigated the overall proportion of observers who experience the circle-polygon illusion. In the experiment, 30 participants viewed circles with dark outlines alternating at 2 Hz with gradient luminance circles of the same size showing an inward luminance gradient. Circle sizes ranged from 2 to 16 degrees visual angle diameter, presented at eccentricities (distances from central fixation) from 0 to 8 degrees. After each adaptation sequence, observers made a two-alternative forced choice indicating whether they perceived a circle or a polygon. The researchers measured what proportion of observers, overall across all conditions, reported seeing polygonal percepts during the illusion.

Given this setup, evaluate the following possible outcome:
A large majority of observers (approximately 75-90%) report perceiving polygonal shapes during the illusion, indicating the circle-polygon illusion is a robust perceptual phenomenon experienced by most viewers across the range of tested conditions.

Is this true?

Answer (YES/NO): NO